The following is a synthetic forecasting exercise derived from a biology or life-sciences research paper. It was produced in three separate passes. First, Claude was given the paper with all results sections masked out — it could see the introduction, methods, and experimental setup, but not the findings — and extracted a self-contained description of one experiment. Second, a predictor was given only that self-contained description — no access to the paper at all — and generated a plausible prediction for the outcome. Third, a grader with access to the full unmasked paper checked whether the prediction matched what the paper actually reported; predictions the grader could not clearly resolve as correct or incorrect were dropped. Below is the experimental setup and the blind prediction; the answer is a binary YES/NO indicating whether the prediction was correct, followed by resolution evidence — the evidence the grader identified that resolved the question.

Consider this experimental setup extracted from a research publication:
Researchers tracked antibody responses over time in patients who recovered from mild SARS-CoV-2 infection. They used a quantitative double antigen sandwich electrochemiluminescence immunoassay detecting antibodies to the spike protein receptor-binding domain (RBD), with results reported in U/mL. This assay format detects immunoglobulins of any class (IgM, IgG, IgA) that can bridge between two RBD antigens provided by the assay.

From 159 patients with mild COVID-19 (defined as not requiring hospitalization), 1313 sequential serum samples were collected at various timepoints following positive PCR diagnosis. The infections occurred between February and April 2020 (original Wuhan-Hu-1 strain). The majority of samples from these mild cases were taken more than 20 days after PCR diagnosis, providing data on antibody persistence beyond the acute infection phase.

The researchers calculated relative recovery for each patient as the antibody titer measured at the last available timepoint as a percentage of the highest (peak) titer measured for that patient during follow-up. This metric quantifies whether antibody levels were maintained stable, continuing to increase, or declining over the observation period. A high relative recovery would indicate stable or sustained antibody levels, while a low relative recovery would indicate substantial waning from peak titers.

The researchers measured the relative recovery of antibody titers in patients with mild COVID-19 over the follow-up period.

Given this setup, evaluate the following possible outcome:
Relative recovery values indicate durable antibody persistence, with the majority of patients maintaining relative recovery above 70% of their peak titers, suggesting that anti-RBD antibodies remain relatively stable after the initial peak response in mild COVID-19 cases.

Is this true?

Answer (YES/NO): YES